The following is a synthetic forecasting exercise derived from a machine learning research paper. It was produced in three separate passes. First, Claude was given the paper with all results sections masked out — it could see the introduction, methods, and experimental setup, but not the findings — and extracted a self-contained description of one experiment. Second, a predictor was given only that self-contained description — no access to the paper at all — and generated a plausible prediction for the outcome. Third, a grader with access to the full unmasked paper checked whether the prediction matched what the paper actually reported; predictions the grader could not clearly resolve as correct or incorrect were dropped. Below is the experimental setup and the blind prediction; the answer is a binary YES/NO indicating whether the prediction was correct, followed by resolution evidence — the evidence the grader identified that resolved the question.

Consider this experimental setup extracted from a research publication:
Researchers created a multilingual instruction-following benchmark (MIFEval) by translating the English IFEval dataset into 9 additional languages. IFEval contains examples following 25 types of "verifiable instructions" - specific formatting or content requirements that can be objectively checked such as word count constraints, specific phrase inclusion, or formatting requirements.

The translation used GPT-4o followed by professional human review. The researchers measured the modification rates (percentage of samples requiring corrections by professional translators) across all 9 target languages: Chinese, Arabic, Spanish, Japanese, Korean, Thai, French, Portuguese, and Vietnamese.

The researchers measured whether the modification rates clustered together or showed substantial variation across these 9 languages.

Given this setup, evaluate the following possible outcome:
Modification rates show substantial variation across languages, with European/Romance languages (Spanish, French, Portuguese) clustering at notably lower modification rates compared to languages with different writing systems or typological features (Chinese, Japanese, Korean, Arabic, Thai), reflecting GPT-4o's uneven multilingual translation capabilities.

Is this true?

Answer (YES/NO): NO